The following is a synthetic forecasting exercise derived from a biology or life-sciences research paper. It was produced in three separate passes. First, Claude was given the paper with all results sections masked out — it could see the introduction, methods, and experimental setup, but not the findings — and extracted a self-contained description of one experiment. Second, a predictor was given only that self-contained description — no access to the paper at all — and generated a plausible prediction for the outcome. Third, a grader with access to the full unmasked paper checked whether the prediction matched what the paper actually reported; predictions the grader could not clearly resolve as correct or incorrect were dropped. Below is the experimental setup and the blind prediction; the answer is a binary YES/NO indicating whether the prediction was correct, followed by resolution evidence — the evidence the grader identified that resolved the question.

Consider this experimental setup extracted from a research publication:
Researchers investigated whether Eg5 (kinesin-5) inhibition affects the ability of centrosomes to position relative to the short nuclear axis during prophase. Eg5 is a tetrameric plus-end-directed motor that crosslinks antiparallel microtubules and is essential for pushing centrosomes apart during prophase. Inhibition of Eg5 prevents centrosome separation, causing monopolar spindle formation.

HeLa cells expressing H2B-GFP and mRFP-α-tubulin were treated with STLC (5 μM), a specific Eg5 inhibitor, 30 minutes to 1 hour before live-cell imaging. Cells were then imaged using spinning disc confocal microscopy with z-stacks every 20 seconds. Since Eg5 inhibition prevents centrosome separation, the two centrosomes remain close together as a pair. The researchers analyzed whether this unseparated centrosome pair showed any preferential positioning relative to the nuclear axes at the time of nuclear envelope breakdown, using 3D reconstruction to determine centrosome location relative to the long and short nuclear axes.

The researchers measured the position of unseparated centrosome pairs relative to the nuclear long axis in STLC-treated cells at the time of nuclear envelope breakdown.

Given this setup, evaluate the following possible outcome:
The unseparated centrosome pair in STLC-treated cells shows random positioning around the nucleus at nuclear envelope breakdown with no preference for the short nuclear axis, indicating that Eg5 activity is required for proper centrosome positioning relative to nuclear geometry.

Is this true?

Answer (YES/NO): NO